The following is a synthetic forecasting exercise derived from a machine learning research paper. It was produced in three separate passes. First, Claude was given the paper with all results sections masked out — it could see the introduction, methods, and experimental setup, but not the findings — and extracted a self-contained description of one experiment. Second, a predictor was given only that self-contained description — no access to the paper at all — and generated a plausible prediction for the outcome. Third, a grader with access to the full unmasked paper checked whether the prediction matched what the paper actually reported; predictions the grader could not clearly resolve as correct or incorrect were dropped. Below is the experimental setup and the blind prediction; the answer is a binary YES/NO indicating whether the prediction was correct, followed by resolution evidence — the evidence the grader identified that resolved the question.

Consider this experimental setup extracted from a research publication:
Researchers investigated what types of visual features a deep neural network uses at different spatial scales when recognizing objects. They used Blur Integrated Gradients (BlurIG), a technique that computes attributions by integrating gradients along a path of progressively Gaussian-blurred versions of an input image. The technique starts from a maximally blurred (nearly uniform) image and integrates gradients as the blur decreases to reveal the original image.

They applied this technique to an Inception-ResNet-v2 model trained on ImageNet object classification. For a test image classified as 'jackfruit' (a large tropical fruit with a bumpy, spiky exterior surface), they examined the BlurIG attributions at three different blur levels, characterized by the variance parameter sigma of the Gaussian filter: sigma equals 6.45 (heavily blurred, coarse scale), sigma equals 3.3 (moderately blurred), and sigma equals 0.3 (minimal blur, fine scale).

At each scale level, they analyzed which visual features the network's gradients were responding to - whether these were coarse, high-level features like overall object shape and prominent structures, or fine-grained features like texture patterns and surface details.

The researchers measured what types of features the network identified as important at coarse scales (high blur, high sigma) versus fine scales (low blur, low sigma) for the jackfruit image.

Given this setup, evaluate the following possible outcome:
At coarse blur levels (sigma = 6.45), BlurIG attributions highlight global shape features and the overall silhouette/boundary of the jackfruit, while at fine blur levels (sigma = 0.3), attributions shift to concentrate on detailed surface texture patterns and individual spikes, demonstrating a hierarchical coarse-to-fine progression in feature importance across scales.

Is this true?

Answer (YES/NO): YES